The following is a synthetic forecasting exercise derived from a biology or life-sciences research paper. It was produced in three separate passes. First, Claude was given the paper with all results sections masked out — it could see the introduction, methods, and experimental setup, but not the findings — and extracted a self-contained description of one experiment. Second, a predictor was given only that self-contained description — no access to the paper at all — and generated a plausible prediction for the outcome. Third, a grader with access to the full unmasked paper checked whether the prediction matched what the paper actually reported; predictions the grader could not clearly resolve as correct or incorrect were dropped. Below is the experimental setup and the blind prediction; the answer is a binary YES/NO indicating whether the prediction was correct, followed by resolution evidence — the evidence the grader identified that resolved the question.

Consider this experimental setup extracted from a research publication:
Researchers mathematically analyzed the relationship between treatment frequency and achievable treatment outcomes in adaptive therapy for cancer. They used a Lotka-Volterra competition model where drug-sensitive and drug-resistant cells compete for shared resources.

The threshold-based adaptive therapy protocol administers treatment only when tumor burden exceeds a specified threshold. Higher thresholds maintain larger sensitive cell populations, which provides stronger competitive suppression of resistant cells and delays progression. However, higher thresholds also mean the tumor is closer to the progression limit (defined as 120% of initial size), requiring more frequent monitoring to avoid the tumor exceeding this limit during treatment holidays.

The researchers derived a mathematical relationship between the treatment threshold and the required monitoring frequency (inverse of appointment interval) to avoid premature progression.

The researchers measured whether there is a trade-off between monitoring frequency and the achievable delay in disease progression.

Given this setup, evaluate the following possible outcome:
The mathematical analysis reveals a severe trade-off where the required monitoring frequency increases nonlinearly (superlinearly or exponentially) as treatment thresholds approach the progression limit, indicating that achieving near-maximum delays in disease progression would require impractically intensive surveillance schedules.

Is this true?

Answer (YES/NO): NO